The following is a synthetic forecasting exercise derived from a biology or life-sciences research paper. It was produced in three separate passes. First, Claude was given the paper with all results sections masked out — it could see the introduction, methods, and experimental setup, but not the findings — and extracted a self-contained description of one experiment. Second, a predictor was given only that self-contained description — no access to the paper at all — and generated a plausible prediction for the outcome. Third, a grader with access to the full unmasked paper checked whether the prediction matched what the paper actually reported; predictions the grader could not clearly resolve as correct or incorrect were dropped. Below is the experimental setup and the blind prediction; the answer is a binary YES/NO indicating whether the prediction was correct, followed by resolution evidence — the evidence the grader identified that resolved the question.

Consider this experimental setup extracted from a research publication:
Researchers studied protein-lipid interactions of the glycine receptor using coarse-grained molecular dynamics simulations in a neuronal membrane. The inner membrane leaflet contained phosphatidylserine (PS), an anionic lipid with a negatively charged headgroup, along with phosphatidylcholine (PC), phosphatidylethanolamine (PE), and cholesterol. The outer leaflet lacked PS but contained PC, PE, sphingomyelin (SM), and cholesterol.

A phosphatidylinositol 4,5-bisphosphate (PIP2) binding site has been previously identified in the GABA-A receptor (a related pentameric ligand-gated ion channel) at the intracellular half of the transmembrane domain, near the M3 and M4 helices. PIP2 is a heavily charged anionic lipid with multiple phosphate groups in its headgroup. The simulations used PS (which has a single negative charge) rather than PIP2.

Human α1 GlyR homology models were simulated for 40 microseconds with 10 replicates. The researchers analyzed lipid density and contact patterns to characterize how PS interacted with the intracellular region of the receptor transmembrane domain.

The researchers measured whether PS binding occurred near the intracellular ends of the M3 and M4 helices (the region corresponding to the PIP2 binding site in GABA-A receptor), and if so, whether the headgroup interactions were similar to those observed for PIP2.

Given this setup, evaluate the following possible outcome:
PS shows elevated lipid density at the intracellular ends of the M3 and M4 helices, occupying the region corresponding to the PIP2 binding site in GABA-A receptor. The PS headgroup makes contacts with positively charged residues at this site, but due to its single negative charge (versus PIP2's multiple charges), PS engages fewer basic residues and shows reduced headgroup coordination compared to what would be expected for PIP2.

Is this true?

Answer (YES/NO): YES